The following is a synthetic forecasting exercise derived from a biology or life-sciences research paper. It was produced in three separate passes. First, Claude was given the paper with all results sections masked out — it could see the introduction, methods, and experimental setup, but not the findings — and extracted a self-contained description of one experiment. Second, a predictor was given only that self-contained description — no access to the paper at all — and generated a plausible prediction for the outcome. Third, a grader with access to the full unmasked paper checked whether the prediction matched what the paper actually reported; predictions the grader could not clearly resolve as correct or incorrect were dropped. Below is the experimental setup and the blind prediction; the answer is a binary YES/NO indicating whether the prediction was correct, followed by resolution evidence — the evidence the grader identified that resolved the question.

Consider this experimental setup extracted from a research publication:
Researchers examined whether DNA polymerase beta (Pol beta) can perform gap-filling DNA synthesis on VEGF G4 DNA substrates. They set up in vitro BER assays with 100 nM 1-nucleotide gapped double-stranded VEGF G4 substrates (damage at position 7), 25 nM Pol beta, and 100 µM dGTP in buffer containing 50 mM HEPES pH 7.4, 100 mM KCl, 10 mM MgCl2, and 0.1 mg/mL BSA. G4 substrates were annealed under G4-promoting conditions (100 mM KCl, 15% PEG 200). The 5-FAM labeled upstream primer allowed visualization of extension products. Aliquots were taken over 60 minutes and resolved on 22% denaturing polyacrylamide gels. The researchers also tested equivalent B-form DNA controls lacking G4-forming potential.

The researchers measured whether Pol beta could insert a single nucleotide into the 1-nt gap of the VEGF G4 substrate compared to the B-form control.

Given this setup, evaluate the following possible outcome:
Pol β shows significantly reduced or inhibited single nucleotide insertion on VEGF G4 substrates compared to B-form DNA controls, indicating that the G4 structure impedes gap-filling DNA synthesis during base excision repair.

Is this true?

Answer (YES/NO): NO